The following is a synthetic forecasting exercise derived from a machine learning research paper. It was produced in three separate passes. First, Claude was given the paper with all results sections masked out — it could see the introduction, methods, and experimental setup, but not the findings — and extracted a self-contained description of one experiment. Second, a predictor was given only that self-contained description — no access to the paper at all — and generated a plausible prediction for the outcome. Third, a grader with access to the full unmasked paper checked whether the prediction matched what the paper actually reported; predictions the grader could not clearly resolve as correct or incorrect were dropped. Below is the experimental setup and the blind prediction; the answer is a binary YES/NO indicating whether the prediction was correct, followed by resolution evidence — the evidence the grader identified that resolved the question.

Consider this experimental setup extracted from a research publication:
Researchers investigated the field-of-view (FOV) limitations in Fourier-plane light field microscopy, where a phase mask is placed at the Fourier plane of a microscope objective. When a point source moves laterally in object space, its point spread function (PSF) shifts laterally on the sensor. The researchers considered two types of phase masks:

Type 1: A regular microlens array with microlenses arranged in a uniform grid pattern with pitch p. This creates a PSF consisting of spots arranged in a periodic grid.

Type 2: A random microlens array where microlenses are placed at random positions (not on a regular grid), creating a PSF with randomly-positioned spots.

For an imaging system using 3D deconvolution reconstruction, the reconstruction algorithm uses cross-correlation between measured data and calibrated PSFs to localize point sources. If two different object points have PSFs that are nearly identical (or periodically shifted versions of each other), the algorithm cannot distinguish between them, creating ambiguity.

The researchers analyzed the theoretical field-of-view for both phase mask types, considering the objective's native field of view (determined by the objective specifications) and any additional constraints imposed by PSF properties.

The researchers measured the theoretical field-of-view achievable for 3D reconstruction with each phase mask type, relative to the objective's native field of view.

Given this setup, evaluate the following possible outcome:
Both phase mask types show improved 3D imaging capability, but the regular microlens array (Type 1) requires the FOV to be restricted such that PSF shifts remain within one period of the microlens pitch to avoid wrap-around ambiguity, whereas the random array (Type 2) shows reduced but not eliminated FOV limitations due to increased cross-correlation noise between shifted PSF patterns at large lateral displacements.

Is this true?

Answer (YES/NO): NO